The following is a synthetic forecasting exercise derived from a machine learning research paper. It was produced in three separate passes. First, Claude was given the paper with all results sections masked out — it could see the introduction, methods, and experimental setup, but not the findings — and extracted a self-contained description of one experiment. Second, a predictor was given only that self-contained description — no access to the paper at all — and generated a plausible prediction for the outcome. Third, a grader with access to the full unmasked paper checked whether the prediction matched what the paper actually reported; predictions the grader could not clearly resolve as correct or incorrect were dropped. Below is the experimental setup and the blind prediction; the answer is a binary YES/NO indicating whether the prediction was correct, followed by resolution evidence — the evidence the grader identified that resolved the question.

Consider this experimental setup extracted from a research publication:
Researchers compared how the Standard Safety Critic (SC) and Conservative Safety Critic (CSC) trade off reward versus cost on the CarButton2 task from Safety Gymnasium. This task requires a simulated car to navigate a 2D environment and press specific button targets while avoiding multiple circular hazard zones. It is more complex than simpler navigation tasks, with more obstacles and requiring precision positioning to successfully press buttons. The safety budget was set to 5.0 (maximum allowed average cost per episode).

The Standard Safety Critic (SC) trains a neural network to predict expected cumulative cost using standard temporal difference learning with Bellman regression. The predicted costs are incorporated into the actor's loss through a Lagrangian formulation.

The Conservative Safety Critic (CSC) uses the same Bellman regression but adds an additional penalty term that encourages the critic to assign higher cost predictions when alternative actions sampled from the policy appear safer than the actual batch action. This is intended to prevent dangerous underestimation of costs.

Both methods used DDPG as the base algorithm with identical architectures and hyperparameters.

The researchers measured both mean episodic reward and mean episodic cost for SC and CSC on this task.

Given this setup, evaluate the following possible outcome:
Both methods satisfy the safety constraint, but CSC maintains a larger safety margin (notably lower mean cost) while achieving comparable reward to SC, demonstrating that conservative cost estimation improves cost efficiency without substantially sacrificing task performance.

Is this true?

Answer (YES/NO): NO